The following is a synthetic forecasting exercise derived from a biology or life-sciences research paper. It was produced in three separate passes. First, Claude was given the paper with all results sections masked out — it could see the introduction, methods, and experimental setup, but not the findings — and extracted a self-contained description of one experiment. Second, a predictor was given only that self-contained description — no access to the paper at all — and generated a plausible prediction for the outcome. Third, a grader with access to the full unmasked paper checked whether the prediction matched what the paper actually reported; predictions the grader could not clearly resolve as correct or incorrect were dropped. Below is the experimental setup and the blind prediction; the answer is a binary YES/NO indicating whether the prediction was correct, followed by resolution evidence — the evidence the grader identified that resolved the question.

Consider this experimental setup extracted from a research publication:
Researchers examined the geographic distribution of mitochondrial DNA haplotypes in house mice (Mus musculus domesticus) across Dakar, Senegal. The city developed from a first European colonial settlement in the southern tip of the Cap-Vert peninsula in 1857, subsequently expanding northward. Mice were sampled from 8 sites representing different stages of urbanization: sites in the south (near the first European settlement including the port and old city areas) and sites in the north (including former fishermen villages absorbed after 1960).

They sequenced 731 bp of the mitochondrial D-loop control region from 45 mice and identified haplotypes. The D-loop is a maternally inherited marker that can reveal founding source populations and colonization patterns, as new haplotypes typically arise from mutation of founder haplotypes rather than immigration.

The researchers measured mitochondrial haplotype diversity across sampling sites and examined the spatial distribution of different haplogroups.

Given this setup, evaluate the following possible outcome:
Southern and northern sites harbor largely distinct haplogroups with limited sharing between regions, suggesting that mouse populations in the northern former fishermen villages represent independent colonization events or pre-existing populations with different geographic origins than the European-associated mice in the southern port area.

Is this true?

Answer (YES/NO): NO